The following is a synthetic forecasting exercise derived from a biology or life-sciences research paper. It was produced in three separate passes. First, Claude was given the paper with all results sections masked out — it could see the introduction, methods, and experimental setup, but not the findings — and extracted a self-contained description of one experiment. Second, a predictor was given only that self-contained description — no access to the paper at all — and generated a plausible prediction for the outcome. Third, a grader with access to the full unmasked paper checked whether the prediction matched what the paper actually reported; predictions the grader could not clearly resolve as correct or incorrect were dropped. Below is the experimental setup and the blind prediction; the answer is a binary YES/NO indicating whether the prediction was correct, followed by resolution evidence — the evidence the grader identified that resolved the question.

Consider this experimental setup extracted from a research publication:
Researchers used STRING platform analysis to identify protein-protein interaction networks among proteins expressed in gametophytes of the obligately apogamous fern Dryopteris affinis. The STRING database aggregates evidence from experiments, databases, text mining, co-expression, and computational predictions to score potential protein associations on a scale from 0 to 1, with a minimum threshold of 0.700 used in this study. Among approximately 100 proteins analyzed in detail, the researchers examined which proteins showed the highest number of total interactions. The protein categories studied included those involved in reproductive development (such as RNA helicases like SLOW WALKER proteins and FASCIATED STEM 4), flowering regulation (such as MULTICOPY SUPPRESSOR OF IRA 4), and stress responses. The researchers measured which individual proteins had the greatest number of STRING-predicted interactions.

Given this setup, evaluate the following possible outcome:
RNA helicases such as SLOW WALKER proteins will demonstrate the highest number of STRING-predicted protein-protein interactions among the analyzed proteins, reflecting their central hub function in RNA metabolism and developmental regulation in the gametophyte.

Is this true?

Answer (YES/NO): NO